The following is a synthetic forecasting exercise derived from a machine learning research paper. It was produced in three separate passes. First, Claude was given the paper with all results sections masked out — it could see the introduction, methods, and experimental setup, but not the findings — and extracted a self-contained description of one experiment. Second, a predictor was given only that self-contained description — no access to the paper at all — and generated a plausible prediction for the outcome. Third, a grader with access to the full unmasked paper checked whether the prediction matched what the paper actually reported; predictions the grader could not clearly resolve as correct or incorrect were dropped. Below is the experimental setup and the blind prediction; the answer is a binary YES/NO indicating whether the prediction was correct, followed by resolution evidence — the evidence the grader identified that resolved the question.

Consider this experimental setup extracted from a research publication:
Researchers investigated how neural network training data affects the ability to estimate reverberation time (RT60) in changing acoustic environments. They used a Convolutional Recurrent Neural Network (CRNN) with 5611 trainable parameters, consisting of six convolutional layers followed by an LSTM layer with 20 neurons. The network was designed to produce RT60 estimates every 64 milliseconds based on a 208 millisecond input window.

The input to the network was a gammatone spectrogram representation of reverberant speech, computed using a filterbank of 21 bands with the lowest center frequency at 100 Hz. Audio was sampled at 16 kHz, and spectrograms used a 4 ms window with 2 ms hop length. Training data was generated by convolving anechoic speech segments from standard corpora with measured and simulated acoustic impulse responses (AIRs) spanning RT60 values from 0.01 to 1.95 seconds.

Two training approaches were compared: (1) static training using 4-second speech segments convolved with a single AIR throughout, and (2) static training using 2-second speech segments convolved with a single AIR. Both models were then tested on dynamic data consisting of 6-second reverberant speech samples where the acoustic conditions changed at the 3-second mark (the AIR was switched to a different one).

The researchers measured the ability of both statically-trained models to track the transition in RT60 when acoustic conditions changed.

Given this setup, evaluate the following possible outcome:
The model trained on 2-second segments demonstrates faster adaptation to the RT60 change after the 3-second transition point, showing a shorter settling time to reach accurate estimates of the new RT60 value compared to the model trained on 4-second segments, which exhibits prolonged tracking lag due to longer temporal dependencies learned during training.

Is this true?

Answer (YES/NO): NO